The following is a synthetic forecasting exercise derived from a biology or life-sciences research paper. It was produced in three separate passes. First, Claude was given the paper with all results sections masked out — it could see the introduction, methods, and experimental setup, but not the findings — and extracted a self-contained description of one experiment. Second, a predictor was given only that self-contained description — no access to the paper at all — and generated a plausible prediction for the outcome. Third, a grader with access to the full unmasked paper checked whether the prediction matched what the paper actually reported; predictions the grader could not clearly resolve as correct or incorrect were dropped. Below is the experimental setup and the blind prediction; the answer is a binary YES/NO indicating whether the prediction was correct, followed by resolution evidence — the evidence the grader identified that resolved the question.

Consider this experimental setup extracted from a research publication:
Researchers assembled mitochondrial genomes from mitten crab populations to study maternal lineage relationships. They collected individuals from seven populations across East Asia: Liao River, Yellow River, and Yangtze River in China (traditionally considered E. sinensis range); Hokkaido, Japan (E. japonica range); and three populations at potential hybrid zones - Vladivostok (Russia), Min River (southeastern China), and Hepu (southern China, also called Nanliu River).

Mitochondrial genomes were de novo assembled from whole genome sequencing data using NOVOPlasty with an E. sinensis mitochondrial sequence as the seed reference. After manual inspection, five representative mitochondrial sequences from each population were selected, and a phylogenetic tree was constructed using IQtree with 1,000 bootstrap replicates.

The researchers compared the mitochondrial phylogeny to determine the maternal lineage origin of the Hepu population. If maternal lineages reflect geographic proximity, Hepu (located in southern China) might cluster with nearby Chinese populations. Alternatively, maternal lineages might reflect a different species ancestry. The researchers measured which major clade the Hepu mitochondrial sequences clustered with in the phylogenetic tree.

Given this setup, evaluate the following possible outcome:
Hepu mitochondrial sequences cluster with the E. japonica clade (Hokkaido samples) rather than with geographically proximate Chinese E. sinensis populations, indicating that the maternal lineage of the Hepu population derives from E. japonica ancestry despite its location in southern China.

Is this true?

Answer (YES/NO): NO